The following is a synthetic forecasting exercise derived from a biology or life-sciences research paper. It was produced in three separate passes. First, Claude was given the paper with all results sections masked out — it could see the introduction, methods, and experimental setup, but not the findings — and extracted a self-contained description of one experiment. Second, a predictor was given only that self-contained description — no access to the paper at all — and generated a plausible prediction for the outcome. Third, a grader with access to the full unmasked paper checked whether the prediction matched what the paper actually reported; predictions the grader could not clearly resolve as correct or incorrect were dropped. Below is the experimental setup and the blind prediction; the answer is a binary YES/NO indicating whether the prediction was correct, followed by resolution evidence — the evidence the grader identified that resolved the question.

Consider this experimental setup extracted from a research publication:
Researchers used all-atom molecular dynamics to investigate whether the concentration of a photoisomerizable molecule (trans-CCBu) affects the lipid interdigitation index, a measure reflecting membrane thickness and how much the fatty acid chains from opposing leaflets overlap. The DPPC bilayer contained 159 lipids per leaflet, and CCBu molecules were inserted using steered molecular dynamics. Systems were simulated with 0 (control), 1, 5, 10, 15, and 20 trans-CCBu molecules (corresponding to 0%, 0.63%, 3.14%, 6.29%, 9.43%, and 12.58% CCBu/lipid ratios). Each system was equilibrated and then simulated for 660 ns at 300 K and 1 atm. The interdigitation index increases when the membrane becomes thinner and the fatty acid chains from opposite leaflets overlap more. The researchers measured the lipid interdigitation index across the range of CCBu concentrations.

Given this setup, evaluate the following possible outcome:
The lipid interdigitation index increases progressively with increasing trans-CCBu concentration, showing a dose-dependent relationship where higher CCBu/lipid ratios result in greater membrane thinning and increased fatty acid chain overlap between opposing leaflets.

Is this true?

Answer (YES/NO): NO